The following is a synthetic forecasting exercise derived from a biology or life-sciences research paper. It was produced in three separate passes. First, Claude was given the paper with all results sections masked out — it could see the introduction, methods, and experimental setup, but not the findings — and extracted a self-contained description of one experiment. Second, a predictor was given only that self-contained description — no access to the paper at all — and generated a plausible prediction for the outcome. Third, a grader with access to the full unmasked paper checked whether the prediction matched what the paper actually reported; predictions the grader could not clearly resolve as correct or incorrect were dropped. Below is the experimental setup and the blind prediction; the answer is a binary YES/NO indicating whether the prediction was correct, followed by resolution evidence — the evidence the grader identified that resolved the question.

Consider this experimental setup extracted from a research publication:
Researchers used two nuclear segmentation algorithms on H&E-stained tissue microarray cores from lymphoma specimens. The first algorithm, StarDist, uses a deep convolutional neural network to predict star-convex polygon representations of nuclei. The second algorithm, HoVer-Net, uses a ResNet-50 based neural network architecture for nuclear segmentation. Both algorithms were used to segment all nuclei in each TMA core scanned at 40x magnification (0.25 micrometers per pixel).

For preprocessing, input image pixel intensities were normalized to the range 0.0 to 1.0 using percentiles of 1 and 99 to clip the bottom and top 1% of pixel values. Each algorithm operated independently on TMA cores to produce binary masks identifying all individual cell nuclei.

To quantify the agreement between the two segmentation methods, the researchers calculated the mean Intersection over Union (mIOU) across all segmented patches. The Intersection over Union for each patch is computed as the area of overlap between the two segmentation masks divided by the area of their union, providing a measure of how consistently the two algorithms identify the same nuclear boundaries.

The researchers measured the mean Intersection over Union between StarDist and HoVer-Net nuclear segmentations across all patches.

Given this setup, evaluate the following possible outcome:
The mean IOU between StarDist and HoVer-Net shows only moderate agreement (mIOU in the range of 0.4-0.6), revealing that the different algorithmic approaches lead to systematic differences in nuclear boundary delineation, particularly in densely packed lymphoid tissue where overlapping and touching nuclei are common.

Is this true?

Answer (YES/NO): NO